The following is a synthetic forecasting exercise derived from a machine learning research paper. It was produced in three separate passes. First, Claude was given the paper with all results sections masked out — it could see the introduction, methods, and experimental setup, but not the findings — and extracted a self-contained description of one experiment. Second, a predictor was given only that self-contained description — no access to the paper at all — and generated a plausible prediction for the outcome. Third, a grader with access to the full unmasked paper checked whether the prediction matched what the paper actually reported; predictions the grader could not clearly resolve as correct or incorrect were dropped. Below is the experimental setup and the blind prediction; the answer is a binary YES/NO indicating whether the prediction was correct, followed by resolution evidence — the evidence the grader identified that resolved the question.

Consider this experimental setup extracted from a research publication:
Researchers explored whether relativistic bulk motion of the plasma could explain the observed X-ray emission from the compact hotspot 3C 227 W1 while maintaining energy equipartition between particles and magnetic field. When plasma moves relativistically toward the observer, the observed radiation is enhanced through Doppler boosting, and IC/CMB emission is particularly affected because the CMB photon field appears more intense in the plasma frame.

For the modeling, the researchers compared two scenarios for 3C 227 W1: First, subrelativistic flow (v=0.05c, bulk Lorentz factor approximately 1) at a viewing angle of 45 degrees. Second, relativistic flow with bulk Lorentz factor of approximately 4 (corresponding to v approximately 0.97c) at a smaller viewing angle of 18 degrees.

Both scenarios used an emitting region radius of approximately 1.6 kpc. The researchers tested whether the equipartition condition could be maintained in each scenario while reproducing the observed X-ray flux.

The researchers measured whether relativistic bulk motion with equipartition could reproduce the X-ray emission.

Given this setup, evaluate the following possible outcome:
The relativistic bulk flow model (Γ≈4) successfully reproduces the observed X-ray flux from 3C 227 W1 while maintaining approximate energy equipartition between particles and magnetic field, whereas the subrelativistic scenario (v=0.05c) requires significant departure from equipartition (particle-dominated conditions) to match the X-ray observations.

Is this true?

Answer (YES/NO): NO